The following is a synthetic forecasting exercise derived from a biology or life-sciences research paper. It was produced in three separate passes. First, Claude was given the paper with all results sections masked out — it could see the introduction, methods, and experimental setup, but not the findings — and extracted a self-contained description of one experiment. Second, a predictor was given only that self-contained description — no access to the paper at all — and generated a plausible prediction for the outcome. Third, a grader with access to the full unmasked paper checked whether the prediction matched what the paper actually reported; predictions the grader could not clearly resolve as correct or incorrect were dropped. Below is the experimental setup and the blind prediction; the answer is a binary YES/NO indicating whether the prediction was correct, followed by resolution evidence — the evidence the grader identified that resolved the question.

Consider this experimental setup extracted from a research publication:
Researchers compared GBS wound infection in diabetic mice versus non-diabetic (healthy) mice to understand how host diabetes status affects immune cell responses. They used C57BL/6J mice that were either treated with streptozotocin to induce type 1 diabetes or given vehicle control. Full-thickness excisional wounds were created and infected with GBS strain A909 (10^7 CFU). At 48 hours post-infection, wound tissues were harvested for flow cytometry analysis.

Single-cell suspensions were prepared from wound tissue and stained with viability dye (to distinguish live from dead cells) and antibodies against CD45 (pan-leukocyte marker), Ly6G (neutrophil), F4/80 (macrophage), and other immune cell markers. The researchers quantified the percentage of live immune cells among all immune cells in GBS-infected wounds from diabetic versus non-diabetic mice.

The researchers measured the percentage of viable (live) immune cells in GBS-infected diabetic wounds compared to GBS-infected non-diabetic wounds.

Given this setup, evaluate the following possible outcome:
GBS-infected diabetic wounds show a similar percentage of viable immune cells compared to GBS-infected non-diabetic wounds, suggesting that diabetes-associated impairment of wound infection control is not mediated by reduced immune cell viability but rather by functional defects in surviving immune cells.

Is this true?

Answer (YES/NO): NO